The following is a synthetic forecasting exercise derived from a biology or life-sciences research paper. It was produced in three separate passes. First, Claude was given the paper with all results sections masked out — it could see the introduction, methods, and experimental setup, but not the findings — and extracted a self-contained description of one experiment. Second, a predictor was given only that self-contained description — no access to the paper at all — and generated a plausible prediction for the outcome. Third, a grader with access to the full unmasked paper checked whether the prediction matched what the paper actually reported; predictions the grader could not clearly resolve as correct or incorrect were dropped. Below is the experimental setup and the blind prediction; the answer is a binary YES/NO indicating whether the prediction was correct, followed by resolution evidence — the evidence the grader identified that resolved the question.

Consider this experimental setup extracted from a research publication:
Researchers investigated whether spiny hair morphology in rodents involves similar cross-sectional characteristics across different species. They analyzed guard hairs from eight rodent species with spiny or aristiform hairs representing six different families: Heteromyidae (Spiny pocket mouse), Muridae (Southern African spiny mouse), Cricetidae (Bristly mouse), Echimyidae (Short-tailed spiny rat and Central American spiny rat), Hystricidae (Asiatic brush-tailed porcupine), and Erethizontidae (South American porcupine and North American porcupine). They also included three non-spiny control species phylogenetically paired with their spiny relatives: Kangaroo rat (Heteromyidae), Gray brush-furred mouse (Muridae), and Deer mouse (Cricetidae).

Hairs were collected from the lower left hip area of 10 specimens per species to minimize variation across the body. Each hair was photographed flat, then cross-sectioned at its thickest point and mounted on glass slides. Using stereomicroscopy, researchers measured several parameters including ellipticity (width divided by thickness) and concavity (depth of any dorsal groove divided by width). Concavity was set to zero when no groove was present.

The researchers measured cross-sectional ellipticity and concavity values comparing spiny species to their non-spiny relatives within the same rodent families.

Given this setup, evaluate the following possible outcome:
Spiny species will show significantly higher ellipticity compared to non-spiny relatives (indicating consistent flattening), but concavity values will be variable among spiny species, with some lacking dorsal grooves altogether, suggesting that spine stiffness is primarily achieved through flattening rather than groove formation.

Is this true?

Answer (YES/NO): NO